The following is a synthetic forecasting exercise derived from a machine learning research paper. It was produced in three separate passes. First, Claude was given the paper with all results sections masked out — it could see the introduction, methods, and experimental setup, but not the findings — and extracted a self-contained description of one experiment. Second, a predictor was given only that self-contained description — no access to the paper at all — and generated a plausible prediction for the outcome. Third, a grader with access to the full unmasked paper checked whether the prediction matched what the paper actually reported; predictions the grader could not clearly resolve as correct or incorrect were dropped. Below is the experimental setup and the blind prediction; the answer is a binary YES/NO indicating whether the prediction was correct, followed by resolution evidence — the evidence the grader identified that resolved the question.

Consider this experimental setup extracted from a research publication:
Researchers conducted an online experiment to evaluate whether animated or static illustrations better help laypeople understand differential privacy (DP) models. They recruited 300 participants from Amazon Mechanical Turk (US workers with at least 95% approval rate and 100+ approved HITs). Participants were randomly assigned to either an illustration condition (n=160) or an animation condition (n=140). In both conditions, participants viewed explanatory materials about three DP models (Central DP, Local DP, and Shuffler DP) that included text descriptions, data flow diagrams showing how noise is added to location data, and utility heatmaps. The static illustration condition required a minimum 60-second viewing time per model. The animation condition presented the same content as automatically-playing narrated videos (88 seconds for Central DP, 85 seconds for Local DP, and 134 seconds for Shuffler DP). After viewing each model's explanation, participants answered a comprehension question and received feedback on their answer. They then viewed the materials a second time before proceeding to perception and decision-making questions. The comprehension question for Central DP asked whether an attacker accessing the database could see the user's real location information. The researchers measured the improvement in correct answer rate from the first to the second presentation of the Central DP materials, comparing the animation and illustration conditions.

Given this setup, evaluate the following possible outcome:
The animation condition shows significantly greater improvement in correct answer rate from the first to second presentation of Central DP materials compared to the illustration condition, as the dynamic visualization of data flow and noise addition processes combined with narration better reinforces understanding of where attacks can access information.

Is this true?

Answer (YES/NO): YES